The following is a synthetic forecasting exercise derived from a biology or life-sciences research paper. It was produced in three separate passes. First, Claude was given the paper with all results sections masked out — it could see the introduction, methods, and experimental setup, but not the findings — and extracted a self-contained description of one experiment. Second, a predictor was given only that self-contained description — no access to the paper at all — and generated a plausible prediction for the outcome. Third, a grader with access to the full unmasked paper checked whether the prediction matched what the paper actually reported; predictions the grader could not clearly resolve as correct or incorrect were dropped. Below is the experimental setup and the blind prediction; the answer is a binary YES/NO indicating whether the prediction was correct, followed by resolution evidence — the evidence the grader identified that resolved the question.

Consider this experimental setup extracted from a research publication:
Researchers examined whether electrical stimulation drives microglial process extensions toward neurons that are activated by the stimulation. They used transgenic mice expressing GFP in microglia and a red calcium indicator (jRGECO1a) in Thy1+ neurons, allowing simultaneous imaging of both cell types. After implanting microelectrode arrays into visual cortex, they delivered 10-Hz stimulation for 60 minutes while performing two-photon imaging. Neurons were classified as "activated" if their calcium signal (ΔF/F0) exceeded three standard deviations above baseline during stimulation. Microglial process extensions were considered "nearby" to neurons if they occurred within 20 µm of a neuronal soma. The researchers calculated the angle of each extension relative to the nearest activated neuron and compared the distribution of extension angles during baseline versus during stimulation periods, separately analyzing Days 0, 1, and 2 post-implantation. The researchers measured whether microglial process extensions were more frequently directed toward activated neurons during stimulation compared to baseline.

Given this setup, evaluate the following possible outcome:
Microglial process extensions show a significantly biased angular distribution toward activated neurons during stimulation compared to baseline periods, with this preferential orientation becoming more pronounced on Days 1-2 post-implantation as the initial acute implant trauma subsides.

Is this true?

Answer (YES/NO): NO